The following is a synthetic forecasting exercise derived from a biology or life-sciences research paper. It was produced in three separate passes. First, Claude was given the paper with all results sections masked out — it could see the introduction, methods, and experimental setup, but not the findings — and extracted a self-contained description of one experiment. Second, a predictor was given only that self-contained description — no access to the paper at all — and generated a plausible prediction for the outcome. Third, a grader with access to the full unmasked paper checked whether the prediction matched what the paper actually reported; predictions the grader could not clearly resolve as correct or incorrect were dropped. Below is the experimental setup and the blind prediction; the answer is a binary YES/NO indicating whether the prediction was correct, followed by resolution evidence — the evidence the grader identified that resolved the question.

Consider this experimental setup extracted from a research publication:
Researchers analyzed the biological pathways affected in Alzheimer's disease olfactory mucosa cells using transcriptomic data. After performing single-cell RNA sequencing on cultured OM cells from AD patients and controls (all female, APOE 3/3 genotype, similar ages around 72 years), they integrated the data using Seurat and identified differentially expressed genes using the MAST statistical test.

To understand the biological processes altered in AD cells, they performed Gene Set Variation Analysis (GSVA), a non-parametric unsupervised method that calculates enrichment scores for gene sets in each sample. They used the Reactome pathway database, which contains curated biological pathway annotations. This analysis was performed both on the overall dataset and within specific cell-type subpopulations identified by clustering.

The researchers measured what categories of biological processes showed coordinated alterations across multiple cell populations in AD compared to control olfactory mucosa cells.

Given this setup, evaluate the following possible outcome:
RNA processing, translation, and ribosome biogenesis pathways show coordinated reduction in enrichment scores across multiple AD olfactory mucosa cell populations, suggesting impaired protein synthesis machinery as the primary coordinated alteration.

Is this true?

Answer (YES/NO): NO